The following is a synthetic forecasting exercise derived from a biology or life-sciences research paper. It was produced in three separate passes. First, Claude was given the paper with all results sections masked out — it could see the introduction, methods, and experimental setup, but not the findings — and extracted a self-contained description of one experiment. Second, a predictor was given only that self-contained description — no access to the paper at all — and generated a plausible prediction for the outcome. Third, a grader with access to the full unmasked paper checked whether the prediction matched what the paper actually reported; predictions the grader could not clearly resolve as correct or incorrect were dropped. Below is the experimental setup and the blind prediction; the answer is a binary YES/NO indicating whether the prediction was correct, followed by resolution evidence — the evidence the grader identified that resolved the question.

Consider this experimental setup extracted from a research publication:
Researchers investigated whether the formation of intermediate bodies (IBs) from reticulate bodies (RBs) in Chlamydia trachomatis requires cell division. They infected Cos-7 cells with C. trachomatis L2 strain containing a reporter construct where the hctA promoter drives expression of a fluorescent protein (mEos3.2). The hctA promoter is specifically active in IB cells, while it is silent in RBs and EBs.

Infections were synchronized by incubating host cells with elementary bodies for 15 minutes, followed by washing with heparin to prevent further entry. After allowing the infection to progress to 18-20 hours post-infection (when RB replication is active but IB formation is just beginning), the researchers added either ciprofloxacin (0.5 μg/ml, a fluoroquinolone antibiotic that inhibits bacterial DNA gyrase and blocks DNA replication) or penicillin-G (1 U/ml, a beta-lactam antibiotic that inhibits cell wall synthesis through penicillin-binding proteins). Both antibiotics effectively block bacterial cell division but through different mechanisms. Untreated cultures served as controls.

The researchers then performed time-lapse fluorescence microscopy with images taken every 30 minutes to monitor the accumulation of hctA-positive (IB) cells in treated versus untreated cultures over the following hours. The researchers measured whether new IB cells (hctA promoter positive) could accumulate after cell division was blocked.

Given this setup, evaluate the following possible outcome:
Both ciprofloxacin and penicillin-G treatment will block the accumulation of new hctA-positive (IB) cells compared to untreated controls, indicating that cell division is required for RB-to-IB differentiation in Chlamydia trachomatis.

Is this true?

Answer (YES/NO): YES